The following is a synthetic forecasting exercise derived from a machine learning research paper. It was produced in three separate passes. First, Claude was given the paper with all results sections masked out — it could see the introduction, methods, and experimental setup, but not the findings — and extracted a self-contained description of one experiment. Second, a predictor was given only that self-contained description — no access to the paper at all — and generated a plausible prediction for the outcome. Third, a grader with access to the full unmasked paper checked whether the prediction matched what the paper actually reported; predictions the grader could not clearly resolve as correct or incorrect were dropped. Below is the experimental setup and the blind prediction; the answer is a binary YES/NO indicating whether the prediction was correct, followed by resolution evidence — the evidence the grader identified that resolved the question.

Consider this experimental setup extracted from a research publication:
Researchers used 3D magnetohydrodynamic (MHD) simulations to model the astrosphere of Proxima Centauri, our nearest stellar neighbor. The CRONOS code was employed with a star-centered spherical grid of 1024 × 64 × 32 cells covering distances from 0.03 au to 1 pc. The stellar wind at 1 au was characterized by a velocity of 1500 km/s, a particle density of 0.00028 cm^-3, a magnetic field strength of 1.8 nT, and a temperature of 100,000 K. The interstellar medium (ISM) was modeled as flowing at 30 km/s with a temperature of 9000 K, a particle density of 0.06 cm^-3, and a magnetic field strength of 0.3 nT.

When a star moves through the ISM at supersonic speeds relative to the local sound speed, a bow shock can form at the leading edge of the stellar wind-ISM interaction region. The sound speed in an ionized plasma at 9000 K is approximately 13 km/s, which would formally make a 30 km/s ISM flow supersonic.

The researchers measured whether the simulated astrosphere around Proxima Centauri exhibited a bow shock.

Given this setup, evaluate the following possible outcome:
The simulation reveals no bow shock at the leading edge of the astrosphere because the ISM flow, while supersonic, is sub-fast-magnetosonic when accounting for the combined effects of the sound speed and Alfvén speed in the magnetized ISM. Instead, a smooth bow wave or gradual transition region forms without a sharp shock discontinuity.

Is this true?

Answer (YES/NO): YES